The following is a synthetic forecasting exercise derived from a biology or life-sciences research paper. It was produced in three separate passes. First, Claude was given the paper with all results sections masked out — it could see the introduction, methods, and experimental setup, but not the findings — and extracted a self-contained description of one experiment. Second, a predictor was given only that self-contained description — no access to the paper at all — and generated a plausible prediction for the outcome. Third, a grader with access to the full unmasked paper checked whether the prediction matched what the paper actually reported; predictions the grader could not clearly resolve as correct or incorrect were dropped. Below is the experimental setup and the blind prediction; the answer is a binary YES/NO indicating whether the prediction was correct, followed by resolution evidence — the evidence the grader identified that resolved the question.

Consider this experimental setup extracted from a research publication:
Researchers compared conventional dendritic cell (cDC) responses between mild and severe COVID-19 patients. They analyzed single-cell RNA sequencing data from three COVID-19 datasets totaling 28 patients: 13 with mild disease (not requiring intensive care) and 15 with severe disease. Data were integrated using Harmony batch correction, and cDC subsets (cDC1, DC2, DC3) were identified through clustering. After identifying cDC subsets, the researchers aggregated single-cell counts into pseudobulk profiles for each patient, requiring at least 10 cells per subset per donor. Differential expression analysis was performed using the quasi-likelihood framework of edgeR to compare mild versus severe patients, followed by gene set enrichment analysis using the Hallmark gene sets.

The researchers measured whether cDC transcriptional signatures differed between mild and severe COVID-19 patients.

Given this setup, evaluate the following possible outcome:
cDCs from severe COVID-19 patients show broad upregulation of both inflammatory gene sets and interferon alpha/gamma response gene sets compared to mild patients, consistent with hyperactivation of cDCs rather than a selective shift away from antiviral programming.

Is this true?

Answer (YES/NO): NO